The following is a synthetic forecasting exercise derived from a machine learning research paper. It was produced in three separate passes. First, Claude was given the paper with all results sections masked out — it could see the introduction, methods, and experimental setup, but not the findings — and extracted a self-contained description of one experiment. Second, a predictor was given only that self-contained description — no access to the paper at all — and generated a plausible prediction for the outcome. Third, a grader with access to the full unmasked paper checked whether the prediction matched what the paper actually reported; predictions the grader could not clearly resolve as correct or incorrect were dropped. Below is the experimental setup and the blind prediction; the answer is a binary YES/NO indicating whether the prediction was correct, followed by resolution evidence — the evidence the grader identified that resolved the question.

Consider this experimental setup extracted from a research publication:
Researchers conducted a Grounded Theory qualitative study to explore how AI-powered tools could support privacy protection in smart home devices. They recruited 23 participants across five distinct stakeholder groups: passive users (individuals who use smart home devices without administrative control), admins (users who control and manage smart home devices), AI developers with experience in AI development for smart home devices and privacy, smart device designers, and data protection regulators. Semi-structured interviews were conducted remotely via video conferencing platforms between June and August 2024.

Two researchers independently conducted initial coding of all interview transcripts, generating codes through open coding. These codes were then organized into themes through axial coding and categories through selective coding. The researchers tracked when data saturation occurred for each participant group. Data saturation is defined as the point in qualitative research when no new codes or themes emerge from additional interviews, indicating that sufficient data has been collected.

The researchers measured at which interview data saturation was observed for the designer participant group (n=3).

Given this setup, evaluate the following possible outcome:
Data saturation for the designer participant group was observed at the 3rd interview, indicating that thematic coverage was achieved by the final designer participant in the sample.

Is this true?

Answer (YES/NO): NO